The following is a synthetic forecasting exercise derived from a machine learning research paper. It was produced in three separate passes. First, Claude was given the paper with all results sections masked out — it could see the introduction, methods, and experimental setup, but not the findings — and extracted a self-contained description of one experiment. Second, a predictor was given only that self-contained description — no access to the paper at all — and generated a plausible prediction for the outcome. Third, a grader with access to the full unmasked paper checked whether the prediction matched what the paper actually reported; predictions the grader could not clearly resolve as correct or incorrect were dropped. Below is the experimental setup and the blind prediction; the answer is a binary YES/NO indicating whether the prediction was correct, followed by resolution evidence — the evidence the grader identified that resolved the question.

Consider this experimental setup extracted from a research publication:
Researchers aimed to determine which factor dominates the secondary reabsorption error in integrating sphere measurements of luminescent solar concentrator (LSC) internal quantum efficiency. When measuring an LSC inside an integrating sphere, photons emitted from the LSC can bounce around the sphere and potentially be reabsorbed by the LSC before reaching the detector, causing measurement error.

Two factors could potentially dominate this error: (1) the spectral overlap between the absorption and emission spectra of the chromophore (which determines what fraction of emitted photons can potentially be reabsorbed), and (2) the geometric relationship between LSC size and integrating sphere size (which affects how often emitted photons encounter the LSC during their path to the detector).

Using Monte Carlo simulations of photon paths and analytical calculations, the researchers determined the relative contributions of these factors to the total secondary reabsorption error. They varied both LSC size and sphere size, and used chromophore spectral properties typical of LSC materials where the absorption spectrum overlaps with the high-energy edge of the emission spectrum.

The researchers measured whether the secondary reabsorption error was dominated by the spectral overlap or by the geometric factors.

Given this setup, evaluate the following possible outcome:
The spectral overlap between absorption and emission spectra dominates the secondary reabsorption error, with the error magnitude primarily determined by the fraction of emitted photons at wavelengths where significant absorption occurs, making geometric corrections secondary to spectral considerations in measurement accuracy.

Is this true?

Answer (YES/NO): YES